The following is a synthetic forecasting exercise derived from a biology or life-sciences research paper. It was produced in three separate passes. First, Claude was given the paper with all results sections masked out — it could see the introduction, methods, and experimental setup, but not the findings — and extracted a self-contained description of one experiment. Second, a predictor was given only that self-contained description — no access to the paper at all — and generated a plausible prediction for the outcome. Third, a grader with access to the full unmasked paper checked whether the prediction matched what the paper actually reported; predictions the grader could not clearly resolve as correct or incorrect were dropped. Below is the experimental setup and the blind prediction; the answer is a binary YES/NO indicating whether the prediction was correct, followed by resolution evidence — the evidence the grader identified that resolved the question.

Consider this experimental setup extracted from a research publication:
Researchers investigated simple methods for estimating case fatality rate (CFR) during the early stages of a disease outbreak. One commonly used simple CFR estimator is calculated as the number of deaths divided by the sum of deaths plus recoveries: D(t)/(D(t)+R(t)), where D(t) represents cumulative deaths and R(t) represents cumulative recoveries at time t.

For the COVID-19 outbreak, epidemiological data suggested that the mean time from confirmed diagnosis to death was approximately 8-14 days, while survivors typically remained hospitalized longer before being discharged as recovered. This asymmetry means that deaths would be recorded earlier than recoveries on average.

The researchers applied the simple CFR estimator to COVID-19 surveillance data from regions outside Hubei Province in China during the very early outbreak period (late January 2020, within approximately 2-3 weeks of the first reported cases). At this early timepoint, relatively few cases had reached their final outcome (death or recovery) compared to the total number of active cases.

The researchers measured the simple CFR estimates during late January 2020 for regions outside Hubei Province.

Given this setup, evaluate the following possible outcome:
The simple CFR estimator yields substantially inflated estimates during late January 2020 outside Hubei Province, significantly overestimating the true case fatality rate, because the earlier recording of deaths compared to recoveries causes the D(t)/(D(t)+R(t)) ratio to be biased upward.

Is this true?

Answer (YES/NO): YES